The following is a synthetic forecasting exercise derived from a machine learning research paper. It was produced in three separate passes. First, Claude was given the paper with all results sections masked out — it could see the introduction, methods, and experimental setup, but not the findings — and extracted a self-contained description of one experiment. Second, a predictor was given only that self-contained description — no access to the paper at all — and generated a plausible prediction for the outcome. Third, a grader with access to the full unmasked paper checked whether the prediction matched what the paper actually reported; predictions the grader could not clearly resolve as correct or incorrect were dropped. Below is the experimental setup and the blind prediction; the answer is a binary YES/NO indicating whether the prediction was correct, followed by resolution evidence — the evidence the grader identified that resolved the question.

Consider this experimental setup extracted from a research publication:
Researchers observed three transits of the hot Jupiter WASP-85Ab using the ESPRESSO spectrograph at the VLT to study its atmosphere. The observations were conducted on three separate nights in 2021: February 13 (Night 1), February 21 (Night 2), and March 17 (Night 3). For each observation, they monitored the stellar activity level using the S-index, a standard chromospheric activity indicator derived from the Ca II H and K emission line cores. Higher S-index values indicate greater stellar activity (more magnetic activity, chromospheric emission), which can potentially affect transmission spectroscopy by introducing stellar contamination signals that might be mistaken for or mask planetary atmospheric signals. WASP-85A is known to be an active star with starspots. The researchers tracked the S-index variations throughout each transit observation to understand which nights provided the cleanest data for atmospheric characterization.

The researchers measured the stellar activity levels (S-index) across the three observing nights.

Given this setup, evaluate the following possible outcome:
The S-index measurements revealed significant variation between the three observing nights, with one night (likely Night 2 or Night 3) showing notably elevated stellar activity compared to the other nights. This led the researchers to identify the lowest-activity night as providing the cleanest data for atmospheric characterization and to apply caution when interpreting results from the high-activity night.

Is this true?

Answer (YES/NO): YES